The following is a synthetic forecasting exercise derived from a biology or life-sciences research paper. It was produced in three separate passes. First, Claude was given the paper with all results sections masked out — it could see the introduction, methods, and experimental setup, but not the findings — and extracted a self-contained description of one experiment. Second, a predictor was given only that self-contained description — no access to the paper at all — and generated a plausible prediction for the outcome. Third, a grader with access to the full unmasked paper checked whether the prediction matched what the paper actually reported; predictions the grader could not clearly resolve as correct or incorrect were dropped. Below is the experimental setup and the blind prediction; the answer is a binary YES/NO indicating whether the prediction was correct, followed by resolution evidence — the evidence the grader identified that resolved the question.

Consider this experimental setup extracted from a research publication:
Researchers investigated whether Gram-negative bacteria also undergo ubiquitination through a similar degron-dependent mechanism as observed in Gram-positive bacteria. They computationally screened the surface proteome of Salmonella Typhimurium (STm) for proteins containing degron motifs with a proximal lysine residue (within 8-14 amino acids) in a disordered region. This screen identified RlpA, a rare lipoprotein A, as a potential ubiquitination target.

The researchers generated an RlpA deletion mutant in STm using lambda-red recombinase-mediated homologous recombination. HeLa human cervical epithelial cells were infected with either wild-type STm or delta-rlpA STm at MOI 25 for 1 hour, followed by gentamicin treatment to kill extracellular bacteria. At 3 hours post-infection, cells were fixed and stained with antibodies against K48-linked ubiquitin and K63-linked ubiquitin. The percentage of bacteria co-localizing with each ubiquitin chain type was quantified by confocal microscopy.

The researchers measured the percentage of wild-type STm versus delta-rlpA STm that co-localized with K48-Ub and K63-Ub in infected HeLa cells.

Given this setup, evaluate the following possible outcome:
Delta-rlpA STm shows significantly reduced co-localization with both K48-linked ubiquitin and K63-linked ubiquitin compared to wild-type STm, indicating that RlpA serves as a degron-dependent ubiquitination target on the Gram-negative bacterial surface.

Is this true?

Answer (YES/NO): NO